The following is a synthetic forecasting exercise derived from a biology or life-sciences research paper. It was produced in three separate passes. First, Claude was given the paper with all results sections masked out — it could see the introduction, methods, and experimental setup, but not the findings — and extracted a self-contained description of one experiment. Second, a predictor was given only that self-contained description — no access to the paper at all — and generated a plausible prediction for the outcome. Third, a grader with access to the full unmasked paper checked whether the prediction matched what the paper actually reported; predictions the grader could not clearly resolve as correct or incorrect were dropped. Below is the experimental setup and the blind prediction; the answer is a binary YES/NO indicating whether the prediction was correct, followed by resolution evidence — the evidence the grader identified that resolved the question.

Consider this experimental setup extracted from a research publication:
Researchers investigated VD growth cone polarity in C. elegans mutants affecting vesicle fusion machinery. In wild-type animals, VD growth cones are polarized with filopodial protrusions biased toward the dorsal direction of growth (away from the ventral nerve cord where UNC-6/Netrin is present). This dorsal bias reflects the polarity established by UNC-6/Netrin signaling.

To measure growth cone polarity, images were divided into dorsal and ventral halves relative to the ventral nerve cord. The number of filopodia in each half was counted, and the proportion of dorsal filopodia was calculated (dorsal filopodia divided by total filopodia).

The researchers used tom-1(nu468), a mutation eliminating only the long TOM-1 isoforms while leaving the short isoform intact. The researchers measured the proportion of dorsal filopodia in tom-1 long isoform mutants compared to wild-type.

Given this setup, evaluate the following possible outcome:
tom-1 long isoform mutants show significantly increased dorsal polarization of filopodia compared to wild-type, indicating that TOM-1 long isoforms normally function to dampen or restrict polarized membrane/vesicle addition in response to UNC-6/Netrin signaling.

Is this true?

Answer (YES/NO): NO